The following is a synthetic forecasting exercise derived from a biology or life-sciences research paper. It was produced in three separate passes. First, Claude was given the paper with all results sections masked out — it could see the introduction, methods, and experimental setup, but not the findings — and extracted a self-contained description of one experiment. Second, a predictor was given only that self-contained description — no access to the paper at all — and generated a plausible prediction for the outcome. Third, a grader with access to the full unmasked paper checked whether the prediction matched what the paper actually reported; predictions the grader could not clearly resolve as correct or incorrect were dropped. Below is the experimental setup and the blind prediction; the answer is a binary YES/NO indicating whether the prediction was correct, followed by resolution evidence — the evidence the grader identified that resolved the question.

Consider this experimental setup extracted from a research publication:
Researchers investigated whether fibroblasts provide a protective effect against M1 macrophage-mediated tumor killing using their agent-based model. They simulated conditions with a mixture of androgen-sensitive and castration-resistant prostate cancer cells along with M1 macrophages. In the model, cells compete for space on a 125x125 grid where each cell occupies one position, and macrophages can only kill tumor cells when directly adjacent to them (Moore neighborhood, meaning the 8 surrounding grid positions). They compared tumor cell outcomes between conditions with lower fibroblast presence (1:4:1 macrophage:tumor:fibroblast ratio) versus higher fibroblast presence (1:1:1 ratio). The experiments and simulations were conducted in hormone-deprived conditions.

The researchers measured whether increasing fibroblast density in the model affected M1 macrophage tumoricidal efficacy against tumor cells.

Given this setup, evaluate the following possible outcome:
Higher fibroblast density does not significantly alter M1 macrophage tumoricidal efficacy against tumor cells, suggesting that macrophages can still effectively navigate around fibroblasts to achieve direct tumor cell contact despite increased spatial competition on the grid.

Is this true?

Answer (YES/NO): NO